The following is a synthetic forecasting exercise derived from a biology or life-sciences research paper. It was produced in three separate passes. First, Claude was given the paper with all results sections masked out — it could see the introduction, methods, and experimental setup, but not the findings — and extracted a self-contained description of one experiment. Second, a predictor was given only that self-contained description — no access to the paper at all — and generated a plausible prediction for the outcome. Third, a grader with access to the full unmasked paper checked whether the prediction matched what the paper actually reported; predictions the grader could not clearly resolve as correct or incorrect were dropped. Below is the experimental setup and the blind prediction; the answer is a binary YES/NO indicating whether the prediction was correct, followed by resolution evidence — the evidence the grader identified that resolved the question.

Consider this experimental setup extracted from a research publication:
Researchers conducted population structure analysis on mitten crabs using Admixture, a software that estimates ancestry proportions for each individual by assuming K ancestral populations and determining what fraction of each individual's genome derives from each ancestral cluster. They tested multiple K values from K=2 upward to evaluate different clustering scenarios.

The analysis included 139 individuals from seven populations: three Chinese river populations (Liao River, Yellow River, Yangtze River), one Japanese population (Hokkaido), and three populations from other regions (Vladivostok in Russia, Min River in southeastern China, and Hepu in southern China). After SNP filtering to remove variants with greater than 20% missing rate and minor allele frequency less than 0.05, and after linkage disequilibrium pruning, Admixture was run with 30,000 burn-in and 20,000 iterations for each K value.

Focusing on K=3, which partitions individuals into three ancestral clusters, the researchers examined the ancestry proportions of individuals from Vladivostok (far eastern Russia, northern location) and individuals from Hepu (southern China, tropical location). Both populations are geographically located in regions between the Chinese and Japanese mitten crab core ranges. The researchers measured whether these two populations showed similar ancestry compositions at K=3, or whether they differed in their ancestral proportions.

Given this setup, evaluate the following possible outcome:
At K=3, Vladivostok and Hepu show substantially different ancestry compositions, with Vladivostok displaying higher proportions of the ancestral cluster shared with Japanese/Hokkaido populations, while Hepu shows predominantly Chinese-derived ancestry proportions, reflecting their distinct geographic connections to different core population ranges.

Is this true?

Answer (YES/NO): NO